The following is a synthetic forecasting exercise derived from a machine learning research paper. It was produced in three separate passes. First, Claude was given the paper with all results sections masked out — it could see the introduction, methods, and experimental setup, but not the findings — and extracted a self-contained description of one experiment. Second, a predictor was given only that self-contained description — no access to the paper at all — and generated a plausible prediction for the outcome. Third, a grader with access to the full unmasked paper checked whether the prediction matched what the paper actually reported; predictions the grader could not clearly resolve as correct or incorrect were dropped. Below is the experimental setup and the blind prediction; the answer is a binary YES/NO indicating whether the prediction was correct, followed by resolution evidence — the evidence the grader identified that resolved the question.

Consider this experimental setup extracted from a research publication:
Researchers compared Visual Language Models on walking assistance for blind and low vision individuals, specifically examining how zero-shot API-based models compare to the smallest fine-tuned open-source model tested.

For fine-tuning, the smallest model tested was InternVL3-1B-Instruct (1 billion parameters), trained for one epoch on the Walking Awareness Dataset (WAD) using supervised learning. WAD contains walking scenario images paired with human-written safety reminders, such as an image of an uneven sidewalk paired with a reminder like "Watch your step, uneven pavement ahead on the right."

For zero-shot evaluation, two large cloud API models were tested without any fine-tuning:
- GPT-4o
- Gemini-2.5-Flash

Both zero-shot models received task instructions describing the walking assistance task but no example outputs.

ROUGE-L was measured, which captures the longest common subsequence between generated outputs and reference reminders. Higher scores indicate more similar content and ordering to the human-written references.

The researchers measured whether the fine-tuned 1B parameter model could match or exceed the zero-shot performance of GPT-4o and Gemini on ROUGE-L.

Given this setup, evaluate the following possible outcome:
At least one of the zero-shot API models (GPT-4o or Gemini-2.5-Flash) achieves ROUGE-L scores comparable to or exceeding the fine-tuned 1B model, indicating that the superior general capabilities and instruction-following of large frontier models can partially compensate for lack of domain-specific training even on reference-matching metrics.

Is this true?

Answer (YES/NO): NO